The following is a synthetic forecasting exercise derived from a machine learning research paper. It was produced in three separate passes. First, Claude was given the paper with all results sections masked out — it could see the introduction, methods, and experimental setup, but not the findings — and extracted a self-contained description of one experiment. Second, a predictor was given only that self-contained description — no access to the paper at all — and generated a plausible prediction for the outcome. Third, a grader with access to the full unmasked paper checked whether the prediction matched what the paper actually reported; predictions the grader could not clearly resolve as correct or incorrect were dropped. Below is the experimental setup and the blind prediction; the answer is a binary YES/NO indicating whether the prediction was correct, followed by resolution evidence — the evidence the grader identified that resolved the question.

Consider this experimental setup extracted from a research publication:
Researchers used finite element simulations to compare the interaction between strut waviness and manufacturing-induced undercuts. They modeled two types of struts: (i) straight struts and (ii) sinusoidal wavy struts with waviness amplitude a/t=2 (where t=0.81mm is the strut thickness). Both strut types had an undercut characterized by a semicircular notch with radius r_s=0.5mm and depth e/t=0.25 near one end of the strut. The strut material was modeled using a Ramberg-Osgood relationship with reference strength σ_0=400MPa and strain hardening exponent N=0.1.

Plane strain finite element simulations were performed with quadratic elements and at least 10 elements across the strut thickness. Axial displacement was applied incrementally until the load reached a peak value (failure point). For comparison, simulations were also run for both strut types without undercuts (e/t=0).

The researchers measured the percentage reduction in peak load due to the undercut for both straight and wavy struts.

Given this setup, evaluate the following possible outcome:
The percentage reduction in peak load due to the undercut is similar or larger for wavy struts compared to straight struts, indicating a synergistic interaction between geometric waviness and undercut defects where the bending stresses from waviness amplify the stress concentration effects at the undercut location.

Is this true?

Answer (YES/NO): NO